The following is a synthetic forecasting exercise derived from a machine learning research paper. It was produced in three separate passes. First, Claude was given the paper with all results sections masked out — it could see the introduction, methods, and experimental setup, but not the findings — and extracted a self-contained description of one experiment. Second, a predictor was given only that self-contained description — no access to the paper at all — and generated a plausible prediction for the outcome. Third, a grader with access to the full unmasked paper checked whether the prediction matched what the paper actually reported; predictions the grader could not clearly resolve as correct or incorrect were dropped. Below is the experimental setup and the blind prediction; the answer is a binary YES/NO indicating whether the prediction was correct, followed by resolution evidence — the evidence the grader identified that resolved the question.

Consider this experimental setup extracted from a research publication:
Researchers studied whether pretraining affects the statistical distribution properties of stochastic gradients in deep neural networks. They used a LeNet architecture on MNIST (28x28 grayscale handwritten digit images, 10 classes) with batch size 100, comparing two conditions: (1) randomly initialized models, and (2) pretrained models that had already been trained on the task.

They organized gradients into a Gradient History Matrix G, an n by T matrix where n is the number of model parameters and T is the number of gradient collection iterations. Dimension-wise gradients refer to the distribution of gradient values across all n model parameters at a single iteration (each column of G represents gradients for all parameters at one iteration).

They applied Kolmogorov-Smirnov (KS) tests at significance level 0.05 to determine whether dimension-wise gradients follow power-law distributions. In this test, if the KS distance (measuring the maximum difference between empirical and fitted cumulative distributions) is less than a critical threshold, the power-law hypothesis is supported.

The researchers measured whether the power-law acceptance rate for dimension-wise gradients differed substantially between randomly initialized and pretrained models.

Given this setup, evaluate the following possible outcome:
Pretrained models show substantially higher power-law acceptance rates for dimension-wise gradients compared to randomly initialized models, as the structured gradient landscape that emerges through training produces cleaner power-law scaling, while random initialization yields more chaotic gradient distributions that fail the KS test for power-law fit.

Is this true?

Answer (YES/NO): NO